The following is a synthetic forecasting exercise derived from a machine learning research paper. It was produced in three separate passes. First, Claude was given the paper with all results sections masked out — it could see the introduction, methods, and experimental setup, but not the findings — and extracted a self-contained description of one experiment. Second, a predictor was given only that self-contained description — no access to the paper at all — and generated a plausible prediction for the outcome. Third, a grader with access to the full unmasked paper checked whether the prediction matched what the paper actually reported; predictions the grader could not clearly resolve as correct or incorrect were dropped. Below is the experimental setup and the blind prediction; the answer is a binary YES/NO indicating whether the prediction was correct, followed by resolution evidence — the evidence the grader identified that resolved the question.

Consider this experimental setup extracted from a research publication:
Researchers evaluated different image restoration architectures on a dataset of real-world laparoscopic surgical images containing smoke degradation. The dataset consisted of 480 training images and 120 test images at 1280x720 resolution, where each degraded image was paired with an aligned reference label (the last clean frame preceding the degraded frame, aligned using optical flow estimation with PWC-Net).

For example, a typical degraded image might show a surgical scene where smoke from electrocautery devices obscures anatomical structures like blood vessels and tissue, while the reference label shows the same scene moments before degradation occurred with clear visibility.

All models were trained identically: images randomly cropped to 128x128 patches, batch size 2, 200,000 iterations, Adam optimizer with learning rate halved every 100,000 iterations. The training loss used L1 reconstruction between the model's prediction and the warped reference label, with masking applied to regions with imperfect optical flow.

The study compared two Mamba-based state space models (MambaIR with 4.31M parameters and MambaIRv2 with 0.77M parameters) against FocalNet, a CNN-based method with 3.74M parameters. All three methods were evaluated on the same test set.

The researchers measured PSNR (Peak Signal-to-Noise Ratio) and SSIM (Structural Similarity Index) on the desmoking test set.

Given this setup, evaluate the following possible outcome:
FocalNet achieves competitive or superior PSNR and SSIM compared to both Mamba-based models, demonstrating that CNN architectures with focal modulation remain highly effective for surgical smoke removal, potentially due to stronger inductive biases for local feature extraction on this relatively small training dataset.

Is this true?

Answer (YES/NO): NO